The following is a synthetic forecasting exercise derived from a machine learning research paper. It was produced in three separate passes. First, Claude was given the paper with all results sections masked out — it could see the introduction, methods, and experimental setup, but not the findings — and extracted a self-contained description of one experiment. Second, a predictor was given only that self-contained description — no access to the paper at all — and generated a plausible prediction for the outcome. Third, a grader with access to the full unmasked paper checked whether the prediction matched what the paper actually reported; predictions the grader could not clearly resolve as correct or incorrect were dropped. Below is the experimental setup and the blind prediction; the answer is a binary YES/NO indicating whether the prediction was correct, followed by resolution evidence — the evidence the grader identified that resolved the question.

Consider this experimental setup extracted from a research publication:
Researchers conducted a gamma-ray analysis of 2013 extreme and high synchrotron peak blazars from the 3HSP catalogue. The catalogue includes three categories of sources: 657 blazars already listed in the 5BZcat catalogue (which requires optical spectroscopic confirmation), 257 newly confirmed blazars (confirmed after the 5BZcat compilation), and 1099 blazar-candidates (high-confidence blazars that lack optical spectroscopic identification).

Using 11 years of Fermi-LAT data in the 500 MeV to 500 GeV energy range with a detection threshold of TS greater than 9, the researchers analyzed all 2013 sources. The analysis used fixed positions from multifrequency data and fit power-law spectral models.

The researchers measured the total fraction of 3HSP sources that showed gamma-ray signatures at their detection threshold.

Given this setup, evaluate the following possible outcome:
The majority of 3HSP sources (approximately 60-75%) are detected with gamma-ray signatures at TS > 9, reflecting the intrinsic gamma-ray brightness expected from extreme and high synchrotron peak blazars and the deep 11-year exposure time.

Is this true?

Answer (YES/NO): NO